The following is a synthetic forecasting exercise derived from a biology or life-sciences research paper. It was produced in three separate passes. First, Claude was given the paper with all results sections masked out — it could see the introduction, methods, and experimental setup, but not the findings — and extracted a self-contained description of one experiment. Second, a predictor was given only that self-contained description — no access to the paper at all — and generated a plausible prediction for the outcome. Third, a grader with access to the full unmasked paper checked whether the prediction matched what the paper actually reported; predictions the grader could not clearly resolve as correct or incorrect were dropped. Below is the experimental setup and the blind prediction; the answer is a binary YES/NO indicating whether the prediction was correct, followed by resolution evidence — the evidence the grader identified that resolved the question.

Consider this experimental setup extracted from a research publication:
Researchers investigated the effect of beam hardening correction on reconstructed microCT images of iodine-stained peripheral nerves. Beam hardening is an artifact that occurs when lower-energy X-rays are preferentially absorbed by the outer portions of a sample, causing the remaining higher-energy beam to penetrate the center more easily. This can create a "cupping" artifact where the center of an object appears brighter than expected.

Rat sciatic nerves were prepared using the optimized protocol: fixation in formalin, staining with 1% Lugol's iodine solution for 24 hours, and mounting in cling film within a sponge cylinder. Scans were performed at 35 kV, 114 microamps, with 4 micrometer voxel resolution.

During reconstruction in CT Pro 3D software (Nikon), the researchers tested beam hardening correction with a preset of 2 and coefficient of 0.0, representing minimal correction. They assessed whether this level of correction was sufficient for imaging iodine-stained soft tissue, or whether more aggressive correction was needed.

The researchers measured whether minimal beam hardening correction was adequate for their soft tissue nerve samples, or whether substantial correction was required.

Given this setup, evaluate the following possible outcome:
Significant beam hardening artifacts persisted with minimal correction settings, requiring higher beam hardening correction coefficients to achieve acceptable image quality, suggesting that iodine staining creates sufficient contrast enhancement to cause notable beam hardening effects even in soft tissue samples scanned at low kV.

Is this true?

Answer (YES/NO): NO